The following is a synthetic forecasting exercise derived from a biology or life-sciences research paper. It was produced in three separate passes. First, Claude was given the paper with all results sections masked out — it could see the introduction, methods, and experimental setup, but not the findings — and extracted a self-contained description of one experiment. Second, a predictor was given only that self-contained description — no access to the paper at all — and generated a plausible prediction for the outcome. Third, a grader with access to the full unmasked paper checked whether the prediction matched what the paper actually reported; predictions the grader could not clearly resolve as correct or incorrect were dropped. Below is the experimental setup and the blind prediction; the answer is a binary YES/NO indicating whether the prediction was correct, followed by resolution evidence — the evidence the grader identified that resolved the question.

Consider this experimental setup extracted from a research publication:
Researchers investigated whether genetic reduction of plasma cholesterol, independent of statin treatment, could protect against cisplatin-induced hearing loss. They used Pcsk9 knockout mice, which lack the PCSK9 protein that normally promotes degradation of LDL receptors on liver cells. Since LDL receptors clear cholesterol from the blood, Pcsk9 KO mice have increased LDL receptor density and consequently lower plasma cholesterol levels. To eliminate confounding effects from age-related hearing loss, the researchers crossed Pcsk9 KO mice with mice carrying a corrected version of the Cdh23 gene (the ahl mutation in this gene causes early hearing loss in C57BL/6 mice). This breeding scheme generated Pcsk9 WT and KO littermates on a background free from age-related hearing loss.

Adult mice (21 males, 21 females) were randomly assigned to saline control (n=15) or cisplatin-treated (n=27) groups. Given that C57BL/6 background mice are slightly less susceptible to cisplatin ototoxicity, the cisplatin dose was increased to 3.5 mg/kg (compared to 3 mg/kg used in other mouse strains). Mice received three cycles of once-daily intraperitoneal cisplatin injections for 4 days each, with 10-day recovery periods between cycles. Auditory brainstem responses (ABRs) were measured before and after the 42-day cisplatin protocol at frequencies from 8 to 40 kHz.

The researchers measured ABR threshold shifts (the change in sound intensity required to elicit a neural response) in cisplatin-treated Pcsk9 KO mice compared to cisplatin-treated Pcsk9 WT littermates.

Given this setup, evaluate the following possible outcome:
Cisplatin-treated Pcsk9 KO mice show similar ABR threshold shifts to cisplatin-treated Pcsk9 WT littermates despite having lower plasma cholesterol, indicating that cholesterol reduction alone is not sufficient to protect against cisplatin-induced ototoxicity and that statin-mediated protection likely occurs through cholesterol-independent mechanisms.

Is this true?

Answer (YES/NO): NO